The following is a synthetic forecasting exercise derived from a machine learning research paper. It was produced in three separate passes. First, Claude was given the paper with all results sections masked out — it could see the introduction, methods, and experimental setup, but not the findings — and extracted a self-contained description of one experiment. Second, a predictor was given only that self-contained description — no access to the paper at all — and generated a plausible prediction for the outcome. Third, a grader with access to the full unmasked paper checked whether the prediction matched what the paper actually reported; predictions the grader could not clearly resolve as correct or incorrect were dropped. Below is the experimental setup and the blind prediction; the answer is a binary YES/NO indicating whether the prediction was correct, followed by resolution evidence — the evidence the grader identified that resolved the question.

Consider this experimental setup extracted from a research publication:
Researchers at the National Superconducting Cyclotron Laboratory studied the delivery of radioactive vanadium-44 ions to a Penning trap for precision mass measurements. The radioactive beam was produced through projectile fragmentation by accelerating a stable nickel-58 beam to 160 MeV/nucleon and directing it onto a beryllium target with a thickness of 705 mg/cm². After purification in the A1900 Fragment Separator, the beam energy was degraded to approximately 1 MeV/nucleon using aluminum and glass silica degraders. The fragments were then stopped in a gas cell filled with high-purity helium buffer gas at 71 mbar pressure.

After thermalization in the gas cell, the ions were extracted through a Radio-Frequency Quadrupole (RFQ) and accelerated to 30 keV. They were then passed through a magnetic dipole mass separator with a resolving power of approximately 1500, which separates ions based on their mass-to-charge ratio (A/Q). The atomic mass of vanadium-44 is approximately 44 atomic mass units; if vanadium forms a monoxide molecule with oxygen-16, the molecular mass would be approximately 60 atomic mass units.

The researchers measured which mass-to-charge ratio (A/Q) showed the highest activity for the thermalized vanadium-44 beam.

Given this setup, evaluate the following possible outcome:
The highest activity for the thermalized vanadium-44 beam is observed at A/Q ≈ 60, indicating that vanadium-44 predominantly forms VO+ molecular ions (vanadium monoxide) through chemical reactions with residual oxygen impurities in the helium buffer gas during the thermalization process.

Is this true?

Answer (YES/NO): YES